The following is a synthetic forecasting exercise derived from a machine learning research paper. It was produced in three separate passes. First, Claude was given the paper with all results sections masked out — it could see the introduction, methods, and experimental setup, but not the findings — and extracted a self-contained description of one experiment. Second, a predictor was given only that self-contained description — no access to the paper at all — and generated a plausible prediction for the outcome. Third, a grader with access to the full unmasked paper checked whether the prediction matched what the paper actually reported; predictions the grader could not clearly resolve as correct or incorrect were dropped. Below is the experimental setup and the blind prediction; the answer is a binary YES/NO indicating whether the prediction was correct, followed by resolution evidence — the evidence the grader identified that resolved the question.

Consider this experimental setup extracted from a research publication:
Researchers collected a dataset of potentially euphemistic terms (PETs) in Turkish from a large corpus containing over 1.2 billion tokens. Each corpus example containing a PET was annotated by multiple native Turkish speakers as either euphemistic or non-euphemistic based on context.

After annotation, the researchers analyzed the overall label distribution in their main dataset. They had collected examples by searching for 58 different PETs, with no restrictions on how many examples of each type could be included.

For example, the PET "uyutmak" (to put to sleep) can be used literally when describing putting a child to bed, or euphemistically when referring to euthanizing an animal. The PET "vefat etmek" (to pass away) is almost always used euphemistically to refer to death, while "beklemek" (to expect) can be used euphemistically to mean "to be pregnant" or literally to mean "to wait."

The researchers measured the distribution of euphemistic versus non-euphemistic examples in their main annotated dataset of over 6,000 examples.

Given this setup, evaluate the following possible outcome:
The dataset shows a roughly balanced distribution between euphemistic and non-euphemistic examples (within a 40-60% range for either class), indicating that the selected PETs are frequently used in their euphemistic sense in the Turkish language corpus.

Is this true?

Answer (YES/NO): NO